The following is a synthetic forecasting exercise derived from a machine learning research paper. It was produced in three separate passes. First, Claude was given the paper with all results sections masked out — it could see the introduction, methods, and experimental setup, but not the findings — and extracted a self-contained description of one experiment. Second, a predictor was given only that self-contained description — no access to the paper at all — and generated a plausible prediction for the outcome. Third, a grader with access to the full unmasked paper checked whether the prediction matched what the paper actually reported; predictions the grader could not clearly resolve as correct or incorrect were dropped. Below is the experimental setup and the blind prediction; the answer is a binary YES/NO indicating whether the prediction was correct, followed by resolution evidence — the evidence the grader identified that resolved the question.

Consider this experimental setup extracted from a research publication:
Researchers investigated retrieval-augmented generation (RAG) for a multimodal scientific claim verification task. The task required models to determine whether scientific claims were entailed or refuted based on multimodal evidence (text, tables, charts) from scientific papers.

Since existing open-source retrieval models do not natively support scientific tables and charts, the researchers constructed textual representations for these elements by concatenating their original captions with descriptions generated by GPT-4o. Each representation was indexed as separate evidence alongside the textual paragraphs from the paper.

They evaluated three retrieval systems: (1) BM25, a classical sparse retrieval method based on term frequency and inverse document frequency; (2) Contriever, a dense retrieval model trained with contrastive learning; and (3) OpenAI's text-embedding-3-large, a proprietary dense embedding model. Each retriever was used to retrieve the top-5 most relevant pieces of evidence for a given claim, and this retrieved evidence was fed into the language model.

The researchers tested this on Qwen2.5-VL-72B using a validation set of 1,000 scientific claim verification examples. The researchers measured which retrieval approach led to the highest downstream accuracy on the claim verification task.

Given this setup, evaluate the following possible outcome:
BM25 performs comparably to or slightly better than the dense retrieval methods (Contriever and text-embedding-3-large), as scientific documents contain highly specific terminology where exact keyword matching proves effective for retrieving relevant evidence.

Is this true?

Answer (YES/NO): NO